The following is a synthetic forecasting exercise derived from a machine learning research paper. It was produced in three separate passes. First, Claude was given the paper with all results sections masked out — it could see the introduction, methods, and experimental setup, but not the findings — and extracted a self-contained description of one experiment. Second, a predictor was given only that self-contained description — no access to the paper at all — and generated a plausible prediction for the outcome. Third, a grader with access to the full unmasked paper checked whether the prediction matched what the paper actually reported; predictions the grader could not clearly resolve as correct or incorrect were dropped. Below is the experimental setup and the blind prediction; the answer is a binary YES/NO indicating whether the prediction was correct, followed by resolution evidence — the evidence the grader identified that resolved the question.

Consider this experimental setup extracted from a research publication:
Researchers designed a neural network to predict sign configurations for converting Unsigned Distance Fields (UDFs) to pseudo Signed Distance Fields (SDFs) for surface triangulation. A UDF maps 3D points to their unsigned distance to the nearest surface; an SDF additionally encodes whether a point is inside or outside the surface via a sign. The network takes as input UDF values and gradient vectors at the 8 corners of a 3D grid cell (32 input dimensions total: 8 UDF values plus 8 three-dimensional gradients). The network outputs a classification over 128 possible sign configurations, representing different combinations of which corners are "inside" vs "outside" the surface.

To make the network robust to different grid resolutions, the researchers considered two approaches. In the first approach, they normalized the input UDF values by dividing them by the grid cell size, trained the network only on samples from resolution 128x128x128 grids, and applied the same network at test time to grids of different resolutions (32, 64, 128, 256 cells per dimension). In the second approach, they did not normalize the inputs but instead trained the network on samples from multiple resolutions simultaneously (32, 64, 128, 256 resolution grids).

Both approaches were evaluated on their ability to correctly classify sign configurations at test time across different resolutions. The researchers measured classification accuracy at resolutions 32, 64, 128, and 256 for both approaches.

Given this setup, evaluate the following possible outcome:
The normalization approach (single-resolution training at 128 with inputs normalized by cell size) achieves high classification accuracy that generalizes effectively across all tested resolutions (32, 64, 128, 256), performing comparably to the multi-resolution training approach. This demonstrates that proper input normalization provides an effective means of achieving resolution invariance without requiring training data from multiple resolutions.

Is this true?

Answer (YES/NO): YES